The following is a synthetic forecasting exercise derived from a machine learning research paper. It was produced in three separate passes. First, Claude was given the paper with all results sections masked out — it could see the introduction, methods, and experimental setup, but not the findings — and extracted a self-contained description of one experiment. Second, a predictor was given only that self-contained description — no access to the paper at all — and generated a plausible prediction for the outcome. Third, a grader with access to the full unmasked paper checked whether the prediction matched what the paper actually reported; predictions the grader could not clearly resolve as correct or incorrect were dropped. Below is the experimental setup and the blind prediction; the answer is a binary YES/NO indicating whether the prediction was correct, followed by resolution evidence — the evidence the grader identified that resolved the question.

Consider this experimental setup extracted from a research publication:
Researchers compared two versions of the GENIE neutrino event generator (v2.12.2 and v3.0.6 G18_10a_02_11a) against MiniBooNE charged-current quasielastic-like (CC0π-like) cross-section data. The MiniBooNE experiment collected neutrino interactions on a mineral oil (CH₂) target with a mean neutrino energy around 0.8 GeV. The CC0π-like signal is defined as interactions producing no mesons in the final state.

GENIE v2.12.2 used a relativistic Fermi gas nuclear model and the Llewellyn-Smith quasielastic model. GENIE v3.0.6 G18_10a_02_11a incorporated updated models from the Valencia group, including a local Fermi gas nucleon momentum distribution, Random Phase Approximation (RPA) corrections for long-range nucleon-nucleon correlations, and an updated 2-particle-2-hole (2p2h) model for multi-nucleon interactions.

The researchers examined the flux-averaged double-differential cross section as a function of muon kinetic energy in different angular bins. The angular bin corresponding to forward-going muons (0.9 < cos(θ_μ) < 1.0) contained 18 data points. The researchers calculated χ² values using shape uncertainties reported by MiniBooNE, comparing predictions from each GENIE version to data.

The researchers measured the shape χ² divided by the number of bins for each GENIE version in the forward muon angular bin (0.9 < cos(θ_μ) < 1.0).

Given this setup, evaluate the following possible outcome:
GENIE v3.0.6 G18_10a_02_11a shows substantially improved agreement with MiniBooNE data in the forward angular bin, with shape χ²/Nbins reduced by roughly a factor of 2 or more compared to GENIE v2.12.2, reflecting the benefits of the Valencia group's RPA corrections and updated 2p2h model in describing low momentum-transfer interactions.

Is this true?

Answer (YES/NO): YES